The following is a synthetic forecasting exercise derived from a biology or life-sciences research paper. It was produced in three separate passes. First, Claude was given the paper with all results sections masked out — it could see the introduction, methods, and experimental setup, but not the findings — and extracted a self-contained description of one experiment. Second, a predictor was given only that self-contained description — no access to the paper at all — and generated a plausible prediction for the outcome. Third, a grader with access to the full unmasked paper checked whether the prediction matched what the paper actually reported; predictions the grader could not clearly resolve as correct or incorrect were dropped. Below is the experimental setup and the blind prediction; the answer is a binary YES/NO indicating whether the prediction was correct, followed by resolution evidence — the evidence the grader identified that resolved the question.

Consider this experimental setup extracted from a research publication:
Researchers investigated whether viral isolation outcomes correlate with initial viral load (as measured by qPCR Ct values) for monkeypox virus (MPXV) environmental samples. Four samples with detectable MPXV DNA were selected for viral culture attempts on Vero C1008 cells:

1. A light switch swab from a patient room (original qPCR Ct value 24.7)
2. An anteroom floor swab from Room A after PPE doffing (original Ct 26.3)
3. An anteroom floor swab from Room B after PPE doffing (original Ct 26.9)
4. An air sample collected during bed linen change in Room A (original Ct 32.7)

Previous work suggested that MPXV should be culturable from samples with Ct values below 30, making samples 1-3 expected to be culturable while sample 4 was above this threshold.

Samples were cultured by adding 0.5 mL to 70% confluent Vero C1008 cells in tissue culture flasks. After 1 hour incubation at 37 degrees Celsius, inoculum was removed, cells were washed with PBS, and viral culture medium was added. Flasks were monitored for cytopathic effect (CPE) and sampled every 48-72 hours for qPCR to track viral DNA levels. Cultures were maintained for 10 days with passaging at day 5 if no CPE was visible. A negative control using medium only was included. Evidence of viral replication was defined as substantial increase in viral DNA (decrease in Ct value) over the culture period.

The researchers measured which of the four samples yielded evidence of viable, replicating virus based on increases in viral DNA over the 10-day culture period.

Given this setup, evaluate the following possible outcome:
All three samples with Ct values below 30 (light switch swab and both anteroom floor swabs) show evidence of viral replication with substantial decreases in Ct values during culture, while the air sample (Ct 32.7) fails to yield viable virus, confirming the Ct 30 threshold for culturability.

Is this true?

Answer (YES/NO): NO